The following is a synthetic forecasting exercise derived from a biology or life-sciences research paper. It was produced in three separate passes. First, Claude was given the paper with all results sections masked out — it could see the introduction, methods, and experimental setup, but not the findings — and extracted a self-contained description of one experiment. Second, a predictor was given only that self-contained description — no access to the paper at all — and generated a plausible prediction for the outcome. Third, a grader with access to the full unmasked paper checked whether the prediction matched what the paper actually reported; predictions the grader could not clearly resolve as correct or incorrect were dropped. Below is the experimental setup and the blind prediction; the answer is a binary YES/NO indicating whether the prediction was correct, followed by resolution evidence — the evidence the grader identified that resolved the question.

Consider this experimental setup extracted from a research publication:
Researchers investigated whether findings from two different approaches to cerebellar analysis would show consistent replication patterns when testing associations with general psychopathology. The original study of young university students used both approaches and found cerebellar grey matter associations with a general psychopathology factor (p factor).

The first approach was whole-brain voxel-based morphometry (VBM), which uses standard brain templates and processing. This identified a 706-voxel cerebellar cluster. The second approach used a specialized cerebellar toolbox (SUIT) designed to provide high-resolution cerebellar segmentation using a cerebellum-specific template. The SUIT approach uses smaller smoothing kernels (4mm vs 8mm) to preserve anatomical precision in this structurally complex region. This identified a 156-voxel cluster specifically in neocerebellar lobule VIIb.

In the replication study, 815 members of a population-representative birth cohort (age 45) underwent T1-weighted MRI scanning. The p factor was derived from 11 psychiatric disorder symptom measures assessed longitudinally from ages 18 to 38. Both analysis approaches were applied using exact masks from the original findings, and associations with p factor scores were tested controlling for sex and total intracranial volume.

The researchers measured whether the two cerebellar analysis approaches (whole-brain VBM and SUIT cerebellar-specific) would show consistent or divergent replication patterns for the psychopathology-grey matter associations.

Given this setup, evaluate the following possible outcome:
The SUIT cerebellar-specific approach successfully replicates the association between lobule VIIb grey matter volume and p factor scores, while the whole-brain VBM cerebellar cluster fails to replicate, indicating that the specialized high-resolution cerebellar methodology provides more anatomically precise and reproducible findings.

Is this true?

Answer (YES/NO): NO